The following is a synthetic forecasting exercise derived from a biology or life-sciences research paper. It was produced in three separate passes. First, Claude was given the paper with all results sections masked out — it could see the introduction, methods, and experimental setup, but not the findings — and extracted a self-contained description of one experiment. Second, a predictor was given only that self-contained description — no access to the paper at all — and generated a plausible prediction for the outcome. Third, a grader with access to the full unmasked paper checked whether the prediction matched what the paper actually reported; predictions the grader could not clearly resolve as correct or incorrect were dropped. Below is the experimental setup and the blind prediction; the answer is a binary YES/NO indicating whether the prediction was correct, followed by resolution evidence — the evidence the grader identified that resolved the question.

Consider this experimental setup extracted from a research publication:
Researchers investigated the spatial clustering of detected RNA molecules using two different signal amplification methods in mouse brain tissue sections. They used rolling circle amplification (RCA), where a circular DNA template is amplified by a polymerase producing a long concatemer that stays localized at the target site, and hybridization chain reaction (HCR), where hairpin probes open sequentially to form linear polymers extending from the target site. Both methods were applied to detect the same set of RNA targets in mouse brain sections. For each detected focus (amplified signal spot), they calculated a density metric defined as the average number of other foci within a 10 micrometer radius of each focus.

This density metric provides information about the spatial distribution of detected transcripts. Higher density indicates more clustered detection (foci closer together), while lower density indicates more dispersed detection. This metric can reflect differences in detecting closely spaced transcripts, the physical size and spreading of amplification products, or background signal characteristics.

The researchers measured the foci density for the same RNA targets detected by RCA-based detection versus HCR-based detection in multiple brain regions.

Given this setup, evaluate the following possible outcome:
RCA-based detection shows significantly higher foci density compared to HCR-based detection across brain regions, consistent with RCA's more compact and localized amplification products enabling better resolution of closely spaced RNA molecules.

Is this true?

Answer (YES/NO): NO